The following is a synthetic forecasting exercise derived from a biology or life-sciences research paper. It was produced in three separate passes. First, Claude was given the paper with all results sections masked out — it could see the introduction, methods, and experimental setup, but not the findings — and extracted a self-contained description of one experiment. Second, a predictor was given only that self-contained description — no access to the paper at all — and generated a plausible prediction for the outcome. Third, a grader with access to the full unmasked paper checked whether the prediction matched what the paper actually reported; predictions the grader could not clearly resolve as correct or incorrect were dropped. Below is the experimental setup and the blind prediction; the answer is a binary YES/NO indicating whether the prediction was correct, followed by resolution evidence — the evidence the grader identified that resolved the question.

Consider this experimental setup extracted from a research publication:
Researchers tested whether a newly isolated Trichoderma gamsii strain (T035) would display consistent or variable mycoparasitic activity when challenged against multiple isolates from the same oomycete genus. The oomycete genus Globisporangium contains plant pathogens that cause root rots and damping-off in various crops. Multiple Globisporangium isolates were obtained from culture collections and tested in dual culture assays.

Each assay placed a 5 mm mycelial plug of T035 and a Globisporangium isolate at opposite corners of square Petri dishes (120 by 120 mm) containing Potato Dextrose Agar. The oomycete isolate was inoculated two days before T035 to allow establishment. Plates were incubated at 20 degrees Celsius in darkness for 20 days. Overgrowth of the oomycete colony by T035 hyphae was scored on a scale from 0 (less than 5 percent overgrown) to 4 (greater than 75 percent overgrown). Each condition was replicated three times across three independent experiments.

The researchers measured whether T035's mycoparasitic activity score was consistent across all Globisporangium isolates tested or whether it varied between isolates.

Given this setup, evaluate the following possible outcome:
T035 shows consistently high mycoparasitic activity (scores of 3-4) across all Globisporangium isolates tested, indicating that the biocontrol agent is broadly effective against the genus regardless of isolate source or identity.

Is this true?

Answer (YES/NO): NO